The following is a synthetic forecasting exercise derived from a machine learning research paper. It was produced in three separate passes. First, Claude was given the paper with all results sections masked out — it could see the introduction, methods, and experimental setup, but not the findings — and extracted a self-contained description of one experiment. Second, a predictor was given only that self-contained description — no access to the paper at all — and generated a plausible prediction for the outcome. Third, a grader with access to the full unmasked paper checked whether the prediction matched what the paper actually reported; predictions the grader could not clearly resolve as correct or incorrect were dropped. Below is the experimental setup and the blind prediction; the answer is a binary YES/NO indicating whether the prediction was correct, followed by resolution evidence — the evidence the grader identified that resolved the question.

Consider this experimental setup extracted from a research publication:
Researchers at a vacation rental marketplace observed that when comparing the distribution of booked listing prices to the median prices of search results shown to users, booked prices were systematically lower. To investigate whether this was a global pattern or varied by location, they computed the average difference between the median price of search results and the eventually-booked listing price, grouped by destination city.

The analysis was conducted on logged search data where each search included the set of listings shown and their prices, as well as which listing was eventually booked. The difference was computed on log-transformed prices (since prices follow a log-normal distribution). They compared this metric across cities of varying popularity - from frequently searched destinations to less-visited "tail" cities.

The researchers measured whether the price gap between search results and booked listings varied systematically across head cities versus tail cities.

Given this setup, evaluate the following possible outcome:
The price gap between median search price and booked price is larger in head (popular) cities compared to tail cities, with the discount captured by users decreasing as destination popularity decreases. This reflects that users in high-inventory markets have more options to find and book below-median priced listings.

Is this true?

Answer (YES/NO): NO